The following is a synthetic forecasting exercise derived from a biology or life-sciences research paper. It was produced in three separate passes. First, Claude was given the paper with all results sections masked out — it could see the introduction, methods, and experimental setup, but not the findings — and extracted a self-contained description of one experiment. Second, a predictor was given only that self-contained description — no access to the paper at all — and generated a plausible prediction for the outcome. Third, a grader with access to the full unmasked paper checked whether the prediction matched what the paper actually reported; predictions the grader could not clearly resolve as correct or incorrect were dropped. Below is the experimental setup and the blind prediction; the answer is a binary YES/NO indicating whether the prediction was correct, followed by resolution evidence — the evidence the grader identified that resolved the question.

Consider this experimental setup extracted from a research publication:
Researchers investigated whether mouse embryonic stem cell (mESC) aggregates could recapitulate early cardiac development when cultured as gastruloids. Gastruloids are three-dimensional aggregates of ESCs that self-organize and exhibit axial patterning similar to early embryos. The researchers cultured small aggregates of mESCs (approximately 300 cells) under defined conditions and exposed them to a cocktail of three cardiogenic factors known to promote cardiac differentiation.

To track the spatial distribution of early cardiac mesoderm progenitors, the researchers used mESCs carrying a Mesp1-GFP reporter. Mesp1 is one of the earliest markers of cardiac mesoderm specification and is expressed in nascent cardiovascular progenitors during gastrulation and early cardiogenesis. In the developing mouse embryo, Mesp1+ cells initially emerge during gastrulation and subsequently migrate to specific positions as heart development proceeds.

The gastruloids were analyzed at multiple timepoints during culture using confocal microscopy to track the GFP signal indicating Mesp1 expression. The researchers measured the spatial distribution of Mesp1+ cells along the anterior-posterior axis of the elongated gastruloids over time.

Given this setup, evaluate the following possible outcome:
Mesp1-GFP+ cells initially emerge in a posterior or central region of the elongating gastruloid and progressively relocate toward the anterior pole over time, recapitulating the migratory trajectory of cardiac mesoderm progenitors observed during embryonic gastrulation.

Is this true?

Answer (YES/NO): NO